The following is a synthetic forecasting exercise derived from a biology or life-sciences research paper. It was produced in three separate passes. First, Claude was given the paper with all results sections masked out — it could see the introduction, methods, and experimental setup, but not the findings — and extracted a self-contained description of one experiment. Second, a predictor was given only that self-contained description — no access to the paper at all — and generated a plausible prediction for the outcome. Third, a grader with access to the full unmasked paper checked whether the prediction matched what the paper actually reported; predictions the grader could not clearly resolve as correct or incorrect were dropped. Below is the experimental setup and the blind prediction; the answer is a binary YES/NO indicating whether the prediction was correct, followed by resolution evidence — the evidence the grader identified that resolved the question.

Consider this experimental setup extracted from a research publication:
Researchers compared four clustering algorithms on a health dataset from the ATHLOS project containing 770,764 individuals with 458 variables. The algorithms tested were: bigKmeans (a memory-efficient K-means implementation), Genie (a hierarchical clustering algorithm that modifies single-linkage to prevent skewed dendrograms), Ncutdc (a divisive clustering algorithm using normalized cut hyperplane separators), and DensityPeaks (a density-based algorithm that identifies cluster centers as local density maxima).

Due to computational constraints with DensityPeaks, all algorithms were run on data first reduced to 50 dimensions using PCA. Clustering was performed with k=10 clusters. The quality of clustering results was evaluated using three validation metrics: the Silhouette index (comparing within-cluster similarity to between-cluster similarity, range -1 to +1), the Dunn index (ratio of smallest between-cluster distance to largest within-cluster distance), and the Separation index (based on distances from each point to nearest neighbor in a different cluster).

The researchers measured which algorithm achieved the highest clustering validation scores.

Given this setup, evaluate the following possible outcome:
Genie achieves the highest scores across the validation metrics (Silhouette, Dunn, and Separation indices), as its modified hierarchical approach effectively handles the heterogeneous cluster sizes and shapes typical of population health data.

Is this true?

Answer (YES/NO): NO